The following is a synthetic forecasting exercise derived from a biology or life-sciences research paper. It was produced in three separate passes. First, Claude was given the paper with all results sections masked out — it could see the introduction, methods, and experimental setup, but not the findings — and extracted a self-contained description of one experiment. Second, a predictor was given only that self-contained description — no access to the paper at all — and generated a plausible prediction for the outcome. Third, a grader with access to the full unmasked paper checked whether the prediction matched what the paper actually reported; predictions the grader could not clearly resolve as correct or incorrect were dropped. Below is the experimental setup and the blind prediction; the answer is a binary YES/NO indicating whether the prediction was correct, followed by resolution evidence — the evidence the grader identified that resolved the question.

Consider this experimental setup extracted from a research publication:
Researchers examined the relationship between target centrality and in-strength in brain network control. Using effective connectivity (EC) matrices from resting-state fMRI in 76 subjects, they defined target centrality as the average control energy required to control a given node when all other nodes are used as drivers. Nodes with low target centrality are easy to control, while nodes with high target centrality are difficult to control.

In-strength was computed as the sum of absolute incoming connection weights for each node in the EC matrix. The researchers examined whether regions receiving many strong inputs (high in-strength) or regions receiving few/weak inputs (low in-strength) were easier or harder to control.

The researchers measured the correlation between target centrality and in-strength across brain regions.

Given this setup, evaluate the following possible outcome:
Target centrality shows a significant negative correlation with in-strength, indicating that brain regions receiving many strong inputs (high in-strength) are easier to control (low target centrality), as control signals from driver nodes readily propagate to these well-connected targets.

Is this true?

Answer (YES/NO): YES